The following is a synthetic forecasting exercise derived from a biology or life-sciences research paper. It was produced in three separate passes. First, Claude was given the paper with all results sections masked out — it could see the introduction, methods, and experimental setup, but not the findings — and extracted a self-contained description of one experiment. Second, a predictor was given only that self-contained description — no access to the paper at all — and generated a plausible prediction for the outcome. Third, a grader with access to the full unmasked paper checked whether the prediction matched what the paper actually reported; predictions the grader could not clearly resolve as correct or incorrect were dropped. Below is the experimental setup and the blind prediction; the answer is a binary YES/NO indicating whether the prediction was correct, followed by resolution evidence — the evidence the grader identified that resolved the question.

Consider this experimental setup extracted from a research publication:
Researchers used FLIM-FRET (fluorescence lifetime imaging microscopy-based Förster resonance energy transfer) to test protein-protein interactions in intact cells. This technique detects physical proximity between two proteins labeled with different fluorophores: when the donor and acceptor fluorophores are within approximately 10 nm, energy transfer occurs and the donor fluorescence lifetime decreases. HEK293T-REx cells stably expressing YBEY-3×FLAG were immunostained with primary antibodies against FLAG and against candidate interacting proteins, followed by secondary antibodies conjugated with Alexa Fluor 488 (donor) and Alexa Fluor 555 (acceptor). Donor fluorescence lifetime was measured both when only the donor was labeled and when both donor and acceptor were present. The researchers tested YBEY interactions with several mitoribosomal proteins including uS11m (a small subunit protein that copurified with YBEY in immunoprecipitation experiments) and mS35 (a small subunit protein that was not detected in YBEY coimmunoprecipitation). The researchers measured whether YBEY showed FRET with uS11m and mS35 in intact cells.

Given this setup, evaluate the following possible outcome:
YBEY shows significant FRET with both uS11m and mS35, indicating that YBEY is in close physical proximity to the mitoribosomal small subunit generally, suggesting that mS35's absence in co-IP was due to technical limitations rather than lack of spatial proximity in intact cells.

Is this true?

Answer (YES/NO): NO